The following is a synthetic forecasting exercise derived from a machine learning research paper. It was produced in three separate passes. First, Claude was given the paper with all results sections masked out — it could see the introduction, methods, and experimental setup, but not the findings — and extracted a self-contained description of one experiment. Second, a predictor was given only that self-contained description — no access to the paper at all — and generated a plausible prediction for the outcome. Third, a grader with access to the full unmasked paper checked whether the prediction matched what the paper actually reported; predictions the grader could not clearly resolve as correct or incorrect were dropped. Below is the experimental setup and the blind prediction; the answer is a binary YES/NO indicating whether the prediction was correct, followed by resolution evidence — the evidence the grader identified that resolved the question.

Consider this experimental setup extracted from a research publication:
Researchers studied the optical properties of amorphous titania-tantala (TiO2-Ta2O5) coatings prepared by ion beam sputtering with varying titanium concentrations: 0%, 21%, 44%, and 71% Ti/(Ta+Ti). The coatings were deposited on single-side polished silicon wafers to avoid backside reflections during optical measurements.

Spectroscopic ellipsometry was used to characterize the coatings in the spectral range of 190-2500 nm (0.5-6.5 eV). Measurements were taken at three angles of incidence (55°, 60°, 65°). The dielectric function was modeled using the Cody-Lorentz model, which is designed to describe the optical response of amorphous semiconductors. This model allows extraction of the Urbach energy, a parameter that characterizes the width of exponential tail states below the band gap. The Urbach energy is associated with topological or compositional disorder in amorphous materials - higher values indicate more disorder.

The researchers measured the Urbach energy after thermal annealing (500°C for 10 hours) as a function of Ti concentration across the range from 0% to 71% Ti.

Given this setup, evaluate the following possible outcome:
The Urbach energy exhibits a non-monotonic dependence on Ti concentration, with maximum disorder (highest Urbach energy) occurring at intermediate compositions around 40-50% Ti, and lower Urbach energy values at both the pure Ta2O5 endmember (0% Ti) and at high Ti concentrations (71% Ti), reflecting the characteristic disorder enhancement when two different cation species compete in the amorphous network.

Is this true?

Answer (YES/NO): NO